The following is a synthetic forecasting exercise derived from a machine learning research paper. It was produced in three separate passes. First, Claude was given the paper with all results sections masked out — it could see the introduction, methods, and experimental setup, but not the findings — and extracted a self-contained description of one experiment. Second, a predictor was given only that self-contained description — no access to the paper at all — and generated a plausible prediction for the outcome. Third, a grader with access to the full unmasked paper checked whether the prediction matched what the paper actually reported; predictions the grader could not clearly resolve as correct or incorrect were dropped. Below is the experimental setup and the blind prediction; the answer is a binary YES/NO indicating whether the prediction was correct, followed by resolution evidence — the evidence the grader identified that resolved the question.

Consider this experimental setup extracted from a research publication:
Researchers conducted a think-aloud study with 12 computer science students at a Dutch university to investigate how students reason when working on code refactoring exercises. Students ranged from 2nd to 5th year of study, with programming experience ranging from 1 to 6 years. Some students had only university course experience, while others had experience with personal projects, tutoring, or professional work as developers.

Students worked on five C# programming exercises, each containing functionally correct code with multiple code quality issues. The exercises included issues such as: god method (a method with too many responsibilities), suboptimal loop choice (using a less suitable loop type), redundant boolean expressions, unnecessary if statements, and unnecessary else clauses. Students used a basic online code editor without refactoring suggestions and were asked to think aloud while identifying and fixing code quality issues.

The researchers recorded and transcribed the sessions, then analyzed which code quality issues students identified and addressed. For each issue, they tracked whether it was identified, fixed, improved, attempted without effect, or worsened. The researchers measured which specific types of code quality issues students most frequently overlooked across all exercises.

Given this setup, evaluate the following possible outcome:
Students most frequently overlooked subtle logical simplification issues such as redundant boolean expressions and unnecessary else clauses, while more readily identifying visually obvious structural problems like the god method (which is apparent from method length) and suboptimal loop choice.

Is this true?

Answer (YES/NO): NO